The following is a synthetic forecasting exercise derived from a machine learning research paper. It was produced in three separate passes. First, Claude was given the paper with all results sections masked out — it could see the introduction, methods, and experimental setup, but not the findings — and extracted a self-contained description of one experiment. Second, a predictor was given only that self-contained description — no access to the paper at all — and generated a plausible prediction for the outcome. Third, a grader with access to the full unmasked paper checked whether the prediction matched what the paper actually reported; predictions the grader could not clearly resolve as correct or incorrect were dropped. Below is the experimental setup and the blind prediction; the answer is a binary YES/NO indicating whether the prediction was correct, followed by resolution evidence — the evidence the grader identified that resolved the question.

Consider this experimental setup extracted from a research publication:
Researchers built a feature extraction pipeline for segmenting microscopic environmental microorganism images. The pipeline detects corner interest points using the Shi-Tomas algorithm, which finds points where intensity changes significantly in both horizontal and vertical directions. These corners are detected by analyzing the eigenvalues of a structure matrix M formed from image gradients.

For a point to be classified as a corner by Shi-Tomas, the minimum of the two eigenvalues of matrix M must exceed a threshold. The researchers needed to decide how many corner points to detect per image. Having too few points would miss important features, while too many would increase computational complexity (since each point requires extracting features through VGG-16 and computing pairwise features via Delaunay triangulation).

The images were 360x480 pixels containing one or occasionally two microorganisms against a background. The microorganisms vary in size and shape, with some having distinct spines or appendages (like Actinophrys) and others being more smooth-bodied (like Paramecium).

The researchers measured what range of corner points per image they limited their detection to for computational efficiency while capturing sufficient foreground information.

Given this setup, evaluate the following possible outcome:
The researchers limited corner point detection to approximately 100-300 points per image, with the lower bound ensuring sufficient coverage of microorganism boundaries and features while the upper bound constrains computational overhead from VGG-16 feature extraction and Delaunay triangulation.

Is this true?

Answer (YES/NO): NO